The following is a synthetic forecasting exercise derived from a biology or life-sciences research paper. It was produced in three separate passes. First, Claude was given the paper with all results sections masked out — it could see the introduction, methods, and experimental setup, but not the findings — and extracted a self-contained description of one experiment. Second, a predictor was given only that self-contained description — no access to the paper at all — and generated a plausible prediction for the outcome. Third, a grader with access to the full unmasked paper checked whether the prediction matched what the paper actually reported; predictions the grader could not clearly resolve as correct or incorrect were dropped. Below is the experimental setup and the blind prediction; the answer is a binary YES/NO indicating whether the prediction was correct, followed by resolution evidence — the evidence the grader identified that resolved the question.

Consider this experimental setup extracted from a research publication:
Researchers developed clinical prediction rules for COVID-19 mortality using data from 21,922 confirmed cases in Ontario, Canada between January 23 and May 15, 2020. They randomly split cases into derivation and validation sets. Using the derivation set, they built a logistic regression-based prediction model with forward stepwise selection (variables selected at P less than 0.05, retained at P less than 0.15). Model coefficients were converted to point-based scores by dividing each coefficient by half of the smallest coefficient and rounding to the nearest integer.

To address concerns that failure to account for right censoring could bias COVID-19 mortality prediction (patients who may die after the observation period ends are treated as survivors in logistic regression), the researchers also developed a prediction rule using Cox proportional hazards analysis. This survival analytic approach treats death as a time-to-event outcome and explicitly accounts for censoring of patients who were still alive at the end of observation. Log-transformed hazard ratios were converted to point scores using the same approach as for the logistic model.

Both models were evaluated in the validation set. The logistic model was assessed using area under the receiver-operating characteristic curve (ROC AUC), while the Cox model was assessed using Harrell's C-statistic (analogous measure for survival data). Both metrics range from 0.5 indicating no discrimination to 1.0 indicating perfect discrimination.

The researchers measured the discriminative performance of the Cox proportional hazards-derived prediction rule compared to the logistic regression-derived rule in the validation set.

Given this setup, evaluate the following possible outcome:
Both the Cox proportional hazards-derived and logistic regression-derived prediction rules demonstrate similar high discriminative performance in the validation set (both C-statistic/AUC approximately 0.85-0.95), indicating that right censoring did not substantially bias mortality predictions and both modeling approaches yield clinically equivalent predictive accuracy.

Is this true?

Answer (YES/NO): NO